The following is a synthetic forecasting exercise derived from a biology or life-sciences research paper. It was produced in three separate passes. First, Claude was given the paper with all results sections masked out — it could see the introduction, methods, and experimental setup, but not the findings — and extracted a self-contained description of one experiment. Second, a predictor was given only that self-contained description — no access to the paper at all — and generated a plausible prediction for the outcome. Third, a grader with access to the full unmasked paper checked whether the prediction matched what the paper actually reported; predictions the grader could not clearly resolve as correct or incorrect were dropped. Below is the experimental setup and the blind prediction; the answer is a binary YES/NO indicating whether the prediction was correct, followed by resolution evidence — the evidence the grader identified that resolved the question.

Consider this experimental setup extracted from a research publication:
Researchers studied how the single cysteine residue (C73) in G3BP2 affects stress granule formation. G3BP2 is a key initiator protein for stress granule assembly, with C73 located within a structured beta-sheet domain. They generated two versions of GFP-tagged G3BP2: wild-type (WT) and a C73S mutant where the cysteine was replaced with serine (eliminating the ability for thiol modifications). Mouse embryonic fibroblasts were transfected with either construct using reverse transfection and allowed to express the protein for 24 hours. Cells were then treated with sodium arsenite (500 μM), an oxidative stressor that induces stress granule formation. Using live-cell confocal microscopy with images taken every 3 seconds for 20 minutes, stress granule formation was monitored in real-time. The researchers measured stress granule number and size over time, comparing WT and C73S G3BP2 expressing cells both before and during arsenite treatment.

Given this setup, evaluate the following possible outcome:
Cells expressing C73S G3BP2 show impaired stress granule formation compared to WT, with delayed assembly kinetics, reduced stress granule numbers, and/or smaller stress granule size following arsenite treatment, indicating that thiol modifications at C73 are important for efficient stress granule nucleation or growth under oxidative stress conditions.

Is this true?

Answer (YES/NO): NO